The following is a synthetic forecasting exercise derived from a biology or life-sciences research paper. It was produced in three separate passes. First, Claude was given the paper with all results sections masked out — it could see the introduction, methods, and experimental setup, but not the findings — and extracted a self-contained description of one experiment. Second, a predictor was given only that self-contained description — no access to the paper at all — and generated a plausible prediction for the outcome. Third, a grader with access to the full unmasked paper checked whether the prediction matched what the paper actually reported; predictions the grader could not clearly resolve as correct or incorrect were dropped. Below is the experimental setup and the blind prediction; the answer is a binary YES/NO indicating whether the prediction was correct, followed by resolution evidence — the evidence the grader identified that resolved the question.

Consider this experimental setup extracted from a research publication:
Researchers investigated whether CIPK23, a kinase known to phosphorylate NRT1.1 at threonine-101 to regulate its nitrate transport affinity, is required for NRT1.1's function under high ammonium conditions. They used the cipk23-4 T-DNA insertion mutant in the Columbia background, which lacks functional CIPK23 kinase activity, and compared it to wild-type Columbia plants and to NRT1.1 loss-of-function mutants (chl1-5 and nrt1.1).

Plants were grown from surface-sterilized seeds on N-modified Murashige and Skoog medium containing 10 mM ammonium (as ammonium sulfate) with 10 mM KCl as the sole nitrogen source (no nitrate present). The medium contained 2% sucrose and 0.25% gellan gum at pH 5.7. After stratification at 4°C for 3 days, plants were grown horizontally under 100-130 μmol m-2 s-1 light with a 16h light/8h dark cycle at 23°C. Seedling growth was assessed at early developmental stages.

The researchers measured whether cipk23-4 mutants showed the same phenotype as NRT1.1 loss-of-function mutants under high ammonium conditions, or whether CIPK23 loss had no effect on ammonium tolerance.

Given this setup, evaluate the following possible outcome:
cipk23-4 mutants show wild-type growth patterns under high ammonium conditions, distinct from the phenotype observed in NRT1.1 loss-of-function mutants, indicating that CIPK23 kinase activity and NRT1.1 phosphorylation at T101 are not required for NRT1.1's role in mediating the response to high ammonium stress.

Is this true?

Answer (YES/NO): YES